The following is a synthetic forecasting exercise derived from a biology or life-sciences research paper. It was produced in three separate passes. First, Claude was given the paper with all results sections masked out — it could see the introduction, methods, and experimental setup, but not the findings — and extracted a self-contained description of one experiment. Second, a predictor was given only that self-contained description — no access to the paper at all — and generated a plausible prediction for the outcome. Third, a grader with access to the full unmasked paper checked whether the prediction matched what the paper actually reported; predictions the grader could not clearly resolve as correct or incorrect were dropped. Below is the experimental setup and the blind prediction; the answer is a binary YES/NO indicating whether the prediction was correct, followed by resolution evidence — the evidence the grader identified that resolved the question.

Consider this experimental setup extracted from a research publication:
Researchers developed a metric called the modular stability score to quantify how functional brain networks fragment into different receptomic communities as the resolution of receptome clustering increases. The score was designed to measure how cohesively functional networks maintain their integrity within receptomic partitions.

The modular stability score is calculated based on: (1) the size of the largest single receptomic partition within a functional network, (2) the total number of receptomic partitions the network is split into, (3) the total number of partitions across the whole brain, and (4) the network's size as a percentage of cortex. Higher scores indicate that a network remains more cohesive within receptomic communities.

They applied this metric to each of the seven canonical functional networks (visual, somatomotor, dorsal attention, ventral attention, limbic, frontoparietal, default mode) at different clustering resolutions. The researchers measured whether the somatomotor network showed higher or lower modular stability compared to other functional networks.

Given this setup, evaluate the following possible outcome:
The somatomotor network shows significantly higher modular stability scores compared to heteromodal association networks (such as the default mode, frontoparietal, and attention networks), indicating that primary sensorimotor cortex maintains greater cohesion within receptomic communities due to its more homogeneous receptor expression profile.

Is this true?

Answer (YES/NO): YES